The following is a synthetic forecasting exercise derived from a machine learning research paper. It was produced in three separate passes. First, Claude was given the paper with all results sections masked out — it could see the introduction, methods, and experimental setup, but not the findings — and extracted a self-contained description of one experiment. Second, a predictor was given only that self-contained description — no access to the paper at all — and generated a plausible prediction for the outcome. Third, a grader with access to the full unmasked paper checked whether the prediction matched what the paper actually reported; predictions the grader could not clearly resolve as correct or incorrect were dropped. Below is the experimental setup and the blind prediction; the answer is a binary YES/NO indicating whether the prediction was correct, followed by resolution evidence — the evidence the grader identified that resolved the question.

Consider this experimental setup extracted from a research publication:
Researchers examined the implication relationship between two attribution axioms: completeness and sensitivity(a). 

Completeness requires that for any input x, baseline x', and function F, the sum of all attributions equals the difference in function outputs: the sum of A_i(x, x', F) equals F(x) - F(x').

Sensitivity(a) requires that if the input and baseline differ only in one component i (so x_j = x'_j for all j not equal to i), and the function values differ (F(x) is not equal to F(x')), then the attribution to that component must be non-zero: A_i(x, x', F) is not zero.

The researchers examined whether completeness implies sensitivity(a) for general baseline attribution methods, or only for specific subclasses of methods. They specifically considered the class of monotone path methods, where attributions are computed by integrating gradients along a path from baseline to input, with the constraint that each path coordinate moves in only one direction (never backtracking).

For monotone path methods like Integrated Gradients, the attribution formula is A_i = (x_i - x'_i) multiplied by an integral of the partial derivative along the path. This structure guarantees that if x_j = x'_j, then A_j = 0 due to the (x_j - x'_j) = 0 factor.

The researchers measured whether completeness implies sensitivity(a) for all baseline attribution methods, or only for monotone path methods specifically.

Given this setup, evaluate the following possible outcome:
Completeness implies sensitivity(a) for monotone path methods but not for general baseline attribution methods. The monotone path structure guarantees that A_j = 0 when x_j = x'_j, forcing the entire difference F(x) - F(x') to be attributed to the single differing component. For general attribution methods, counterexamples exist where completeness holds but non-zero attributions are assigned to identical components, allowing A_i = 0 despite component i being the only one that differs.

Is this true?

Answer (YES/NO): YES